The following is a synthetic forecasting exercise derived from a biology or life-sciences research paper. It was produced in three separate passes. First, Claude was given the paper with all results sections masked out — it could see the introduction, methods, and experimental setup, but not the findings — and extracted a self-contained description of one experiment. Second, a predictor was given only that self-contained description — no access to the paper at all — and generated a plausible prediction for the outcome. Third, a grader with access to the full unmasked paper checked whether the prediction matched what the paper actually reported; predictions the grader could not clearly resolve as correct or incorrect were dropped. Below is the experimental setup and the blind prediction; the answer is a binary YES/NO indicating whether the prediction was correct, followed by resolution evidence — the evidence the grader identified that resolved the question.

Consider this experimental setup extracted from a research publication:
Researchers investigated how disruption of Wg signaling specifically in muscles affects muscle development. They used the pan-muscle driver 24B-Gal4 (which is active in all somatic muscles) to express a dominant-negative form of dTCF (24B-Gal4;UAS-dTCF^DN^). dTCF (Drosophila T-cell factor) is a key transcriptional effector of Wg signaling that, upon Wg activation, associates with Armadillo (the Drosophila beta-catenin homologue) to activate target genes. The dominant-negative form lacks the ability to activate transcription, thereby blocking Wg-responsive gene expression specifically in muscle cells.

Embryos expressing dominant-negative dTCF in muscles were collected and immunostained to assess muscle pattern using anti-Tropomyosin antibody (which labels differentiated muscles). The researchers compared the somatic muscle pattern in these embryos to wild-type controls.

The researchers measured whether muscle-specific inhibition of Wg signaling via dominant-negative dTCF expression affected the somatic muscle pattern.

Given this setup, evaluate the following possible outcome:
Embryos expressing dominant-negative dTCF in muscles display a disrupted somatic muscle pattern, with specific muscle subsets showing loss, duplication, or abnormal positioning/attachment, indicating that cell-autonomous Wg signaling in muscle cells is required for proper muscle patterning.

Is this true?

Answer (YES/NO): YES